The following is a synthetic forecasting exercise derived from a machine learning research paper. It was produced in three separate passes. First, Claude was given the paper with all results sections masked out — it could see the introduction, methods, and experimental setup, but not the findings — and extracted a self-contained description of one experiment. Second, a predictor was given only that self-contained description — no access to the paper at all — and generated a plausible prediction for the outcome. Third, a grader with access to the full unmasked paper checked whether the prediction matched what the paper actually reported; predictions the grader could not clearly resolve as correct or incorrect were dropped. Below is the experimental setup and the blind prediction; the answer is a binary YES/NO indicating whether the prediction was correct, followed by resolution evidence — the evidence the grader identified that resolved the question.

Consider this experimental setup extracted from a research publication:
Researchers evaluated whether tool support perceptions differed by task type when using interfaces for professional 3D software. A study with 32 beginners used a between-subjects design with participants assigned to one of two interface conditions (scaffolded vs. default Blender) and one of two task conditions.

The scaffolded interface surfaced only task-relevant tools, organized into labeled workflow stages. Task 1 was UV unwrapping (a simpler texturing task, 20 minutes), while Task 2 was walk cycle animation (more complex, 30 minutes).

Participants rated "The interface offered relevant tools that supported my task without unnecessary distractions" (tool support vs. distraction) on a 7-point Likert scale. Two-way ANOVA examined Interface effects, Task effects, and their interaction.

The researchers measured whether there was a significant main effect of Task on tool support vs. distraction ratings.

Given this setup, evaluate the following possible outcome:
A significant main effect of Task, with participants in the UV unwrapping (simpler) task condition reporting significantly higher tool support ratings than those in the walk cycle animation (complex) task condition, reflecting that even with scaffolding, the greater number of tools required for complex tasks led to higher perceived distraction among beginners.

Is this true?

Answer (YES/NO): NO